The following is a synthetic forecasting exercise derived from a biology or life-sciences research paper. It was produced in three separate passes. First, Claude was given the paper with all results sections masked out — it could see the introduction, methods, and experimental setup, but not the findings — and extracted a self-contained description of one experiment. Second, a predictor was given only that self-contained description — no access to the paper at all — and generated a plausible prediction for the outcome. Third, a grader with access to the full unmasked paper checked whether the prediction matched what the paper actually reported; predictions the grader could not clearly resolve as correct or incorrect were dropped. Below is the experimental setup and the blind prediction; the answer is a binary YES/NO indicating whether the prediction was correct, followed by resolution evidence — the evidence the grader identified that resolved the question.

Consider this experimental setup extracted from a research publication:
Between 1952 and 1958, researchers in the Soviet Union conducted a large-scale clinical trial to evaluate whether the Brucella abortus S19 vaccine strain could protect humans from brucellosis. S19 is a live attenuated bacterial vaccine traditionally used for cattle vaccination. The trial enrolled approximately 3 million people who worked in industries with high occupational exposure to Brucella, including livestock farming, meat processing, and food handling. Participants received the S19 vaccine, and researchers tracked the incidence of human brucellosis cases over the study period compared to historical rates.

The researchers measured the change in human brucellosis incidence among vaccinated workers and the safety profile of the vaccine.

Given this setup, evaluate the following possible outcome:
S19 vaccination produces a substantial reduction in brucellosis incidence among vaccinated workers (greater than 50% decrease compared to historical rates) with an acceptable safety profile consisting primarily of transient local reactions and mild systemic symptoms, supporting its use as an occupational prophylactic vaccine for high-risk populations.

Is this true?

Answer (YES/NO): YES